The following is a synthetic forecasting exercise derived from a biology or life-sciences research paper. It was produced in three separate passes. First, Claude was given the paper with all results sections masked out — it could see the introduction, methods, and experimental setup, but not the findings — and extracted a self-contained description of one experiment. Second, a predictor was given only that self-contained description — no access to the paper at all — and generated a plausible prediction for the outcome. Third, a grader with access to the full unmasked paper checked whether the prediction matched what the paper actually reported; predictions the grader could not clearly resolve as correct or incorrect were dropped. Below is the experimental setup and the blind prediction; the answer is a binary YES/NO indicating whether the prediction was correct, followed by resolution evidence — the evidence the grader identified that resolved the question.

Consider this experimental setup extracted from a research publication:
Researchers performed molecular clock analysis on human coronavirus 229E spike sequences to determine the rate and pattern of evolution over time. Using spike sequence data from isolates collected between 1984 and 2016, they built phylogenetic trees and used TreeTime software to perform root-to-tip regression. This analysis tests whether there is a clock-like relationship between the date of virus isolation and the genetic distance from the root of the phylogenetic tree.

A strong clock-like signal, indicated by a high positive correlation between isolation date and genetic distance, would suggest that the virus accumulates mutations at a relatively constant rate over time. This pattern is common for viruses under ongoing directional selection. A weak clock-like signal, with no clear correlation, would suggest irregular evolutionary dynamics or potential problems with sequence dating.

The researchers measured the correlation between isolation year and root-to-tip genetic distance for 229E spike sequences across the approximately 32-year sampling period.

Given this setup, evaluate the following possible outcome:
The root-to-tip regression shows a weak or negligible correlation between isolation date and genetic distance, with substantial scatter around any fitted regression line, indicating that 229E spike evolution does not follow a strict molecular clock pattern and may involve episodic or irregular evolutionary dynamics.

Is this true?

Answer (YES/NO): NO